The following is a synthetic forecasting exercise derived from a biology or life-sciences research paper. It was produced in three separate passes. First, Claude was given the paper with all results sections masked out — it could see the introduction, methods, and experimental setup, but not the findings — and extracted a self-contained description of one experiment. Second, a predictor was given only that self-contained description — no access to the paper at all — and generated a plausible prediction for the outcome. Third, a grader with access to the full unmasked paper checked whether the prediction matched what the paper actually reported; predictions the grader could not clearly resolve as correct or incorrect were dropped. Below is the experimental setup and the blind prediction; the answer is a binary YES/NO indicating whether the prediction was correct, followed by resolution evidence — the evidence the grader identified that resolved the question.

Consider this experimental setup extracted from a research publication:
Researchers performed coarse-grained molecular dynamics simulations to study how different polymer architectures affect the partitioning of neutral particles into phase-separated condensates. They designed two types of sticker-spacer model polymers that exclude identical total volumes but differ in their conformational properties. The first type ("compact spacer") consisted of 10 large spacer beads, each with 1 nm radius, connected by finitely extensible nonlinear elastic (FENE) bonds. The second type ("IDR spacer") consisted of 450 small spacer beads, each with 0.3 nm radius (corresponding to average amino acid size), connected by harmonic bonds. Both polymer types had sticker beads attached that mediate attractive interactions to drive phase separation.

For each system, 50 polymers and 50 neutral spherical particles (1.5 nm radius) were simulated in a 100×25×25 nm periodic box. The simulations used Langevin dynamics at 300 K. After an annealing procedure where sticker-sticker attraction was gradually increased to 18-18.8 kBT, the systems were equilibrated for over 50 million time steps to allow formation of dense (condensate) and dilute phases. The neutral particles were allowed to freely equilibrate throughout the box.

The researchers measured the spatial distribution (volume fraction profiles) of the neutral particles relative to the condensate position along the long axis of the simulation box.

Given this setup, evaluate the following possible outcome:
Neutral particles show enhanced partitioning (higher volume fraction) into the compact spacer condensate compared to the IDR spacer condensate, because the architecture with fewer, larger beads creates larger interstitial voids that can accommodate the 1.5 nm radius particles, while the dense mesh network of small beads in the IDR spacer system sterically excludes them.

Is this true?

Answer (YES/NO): YES